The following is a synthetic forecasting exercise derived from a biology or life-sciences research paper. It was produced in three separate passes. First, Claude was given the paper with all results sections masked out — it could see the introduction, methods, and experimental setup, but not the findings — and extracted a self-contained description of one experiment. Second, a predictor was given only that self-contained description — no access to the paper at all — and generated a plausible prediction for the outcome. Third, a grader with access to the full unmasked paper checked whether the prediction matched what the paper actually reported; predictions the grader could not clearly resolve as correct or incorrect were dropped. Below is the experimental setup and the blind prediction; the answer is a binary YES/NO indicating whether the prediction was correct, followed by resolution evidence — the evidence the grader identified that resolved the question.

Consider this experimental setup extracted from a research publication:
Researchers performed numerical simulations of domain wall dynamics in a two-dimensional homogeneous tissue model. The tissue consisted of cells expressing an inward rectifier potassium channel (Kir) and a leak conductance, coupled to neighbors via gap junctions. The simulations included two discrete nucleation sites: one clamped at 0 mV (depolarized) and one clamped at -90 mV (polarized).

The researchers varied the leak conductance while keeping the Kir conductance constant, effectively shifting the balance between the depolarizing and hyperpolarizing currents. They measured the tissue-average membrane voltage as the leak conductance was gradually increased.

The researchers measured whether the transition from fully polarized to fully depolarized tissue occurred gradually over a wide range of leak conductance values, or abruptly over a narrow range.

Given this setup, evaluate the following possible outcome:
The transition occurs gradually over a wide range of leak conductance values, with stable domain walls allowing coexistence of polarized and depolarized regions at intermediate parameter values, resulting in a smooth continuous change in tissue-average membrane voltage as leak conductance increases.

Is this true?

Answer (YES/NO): NO